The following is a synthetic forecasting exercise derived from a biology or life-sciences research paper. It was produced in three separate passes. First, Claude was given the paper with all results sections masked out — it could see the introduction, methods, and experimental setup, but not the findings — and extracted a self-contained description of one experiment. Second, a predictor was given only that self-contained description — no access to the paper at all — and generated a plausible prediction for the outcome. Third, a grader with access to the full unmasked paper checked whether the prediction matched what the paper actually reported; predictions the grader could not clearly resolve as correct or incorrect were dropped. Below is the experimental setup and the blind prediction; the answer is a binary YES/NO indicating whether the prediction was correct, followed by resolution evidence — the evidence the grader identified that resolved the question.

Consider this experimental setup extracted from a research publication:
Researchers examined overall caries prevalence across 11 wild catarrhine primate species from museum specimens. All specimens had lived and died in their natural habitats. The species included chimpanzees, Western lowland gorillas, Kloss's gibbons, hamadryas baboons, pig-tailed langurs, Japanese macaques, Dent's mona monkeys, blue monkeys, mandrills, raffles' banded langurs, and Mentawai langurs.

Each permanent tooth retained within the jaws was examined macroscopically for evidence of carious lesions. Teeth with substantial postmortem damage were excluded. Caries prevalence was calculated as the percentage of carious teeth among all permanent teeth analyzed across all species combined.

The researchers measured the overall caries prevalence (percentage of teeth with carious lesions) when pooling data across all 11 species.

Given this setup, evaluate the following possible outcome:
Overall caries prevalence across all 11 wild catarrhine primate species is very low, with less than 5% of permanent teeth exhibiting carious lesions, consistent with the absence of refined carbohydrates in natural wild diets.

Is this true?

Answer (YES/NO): YES